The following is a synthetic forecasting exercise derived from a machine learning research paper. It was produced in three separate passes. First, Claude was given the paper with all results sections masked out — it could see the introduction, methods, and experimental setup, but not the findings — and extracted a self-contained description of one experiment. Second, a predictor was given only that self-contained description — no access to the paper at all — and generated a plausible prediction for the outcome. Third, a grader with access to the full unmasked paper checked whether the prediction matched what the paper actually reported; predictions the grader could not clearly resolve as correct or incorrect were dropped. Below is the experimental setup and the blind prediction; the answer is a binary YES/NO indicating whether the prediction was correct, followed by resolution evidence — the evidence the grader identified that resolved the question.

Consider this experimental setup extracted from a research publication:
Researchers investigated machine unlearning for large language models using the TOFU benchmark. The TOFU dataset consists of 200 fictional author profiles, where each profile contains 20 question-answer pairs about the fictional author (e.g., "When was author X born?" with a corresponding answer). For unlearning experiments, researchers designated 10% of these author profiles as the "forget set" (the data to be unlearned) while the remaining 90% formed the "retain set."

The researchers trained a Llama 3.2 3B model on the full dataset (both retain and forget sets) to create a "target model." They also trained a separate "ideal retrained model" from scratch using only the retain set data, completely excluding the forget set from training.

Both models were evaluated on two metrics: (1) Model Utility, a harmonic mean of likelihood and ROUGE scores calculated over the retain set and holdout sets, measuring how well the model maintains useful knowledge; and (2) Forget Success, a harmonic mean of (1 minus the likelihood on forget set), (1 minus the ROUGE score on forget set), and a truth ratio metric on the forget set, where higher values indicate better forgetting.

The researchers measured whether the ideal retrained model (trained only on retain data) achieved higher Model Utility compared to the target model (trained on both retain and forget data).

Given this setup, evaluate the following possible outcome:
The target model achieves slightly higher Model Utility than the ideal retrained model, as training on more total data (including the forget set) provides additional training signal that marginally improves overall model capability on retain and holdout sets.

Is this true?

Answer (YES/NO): YES